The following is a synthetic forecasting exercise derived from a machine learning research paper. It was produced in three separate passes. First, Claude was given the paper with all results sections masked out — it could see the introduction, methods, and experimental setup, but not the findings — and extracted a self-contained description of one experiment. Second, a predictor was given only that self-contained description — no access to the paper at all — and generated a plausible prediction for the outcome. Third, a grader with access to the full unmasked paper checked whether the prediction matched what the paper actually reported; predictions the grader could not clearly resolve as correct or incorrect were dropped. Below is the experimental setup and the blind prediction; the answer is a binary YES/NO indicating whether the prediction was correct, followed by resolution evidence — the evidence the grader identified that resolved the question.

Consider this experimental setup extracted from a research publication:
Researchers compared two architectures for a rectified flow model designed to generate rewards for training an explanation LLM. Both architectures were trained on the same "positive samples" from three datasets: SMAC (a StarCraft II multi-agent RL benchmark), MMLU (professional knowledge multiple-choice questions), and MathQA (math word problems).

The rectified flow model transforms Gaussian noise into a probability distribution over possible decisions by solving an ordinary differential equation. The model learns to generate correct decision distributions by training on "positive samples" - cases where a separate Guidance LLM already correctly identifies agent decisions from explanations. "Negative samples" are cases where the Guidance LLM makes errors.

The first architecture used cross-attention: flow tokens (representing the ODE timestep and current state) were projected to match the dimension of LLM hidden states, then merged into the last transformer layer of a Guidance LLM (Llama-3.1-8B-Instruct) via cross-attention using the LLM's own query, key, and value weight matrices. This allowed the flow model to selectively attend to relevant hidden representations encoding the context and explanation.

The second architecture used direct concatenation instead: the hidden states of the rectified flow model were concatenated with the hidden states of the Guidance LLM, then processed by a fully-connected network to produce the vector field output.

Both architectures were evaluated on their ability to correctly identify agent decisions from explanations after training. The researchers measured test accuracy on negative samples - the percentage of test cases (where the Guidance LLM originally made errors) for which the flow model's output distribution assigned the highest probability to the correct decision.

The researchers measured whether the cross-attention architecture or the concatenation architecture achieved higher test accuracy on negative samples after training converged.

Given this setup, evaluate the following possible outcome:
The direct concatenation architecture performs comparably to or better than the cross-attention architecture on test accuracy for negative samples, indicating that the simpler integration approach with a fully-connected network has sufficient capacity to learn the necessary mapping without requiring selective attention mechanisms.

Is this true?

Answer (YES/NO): NO